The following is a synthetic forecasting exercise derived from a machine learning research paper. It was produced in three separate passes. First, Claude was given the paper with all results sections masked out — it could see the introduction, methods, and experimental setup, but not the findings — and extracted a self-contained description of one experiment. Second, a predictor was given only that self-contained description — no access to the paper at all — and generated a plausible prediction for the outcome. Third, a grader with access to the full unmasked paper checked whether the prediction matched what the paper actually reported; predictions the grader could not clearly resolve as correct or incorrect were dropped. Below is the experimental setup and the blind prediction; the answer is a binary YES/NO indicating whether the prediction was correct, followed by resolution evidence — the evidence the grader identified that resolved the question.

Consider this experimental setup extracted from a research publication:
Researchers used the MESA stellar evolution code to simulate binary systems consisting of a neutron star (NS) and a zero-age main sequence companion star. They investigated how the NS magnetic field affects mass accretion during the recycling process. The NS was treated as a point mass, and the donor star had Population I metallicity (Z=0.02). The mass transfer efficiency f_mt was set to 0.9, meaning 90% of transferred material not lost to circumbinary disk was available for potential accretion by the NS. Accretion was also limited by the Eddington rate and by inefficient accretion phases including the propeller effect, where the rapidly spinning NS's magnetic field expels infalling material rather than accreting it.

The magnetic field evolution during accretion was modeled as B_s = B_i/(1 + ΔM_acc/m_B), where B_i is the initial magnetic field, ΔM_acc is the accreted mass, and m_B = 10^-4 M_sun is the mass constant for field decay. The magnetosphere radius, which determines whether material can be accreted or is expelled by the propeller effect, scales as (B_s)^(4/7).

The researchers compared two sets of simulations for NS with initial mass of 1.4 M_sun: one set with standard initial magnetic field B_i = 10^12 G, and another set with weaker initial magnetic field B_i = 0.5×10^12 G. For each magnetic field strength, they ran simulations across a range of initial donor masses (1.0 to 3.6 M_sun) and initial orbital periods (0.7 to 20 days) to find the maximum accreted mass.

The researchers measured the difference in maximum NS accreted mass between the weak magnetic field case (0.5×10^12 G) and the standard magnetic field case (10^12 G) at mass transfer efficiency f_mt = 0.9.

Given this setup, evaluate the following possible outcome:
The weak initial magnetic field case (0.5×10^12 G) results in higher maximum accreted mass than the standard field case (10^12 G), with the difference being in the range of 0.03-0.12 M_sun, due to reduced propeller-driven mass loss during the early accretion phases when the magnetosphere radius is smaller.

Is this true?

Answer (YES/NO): NO